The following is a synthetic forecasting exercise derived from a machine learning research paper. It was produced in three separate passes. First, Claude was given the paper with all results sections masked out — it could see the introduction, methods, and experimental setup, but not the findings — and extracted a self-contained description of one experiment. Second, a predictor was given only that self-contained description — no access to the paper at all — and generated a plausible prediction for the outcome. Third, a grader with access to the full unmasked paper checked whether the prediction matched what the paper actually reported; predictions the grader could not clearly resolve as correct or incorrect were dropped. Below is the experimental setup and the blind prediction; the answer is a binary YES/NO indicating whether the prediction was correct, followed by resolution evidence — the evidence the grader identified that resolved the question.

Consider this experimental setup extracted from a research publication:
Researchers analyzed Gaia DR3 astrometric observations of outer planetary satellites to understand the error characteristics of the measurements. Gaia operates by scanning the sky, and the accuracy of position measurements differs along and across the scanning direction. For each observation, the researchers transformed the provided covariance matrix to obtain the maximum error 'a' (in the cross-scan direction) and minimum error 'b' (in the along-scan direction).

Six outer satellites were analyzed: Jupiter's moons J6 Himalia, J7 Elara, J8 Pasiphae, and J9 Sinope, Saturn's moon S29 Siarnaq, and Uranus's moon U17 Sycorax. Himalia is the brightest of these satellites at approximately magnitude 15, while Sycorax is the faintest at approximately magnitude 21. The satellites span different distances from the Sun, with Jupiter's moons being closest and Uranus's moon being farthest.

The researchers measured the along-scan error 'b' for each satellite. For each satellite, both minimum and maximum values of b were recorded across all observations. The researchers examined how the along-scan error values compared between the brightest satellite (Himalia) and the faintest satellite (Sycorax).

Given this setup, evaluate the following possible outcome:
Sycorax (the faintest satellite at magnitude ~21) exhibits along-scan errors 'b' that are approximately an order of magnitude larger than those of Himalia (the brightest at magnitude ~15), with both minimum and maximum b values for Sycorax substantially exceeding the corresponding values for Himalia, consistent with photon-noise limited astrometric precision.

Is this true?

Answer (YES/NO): YES